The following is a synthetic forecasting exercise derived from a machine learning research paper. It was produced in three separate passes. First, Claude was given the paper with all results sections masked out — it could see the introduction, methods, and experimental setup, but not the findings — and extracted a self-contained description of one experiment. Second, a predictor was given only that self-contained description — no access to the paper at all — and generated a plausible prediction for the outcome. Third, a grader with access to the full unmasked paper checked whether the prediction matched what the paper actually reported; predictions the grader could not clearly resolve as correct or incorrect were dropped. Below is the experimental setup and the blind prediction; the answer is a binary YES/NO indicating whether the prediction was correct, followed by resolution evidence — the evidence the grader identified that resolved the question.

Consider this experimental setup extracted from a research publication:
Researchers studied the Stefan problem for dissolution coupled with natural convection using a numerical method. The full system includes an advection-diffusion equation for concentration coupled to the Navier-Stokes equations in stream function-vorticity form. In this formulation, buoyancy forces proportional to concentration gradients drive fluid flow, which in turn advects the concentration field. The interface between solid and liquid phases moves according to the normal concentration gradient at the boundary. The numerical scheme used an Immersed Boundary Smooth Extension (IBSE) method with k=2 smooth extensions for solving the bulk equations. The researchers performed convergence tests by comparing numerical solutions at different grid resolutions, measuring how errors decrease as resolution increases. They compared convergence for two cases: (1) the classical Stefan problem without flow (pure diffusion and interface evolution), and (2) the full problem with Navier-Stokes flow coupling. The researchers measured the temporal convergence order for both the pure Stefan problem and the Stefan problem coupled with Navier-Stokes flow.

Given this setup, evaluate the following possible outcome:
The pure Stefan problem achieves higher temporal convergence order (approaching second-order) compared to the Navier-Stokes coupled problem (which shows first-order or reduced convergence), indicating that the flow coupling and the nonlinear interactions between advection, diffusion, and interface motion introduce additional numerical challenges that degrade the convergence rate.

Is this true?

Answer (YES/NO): NO